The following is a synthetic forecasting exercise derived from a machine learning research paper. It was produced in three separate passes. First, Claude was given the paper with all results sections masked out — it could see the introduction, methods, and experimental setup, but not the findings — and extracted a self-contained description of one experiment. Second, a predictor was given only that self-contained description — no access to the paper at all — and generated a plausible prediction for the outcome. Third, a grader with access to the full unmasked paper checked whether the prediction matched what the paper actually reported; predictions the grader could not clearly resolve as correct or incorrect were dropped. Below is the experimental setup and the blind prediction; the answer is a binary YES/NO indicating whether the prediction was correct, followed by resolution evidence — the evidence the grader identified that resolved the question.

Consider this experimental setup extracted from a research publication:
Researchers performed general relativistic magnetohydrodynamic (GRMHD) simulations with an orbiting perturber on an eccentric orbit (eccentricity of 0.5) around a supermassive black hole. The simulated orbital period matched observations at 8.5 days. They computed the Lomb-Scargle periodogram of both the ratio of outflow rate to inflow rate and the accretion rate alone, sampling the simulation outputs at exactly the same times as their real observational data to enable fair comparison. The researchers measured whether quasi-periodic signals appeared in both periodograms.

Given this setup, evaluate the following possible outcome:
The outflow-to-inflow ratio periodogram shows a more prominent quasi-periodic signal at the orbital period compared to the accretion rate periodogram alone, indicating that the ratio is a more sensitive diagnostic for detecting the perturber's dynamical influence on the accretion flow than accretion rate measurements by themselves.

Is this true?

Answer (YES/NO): YES